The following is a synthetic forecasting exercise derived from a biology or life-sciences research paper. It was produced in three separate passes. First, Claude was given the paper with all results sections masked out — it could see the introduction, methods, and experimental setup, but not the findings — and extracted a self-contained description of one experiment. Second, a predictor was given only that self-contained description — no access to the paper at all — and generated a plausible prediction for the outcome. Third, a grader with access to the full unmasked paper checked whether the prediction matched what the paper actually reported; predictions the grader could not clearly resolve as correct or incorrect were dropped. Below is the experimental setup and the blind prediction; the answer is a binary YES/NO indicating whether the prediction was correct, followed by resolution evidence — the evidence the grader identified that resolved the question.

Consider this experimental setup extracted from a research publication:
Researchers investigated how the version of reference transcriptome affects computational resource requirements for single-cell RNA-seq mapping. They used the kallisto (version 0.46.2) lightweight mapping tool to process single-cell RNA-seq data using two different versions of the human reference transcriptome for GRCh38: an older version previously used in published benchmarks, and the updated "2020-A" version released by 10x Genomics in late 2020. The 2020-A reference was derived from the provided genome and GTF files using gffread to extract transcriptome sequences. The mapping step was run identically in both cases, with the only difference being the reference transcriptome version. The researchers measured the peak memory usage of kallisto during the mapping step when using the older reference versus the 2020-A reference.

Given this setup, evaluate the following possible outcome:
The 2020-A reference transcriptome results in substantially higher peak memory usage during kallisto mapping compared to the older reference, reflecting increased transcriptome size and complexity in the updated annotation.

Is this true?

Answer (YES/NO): YES